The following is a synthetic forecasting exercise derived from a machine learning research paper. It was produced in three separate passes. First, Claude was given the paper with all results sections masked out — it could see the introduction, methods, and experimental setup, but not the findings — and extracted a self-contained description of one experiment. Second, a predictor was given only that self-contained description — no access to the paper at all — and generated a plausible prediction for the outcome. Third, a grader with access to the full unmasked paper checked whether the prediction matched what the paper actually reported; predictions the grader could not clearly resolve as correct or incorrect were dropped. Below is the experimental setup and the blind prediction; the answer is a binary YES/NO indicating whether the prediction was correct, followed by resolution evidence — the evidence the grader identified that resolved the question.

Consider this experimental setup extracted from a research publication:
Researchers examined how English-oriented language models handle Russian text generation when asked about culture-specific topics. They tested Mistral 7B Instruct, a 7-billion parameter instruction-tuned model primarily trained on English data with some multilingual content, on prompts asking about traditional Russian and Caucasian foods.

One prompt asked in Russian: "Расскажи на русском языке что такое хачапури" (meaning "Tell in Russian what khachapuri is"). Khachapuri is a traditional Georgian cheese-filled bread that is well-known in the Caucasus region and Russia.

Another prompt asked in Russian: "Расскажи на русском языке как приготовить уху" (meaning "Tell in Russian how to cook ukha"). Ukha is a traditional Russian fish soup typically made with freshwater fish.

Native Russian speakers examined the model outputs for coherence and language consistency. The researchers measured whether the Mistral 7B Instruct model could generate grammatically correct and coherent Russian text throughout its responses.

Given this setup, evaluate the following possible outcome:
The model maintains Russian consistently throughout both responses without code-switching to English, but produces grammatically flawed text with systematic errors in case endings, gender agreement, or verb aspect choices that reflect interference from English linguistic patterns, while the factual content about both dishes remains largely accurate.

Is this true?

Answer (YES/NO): NO